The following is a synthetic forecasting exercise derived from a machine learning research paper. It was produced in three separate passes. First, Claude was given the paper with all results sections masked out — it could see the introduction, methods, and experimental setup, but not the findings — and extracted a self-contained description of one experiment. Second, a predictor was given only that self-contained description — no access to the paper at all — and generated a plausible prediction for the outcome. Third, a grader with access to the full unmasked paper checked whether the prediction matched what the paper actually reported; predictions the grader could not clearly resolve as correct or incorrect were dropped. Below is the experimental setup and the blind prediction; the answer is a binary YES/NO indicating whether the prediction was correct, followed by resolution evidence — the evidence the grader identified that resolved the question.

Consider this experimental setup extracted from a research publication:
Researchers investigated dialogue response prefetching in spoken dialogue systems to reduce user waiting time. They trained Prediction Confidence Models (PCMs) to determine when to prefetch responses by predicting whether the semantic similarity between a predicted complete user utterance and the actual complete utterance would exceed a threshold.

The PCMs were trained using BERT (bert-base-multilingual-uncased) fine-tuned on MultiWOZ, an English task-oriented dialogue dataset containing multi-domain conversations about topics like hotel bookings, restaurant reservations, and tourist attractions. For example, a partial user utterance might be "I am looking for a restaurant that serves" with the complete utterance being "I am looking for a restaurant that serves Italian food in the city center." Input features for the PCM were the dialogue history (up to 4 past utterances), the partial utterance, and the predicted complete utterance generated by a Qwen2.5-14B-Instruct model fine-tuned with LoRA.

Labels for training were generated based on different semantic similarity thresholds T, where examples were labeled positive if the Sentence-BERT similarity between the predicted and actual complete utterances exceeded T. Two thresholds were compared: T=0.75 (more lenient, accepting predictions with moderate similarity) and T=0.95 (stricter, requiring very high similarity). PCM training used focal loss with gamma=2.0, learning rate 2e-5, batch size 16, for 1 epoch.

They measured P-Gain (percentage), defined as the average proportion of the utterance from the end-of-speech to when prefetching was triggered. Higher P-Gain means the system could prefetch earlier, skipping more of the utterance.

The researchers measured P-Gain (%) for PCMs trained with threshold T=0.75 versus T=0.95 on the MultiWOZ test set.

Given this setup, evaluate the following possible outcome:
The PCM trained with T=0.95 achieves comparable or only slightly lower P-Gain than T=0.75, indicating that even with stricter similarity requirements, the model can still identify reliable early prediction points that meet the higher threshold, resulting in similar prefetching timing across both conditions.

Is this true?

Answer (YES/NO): NO